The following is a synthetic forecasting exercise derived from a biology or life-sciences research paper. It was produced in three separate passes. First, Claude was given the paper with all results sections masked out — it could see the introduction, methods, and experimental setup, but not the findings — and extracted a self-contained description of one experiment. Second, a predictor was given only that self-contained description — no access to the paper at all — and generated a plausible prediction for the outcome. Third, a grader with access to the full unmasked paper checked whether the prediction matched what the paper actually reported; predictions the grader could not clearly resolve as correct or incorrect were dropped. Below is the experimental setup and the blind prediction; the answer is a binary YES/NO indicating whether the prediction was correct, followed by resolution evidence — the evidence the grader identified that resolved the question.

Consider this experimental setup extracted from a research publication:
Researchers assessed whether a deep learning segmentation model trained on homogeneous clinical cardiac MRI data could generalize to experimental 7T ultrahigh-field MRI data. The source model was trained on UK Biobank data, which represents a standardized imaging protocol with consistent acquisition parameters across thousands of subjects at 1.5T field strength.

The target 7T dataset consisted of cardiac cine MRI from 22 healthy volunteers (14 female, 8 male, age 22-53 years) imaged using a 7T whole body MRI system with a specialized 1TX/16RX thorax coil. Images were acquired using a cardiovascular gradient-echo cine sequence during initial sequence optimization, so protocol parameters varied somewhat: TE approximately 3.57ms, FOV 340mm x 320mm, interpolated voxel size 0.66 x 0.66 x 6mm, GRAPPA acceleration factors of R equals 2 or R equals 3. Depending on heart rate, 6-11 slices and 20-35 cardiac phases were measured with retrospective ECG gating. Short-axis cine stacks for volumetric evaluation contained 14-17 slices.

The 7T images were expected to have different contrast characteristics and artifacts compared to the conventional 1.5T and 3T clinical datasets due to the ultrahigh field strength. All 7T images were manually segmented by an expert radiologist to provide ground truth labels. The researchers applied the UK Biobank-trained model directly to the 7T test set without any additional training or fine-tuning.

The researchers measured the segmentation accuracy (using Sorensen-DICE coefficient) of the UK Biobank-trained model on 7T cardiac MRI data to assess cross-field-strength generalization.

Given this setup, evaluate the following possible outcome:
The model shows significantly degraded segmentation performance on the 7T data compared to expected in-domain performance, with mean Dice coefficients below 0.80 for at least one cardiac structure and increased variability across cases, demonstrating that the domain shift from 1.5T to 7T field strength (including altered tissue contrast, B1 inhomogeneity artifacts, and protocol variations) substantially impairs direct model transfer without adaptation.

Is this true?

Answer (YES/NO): YES